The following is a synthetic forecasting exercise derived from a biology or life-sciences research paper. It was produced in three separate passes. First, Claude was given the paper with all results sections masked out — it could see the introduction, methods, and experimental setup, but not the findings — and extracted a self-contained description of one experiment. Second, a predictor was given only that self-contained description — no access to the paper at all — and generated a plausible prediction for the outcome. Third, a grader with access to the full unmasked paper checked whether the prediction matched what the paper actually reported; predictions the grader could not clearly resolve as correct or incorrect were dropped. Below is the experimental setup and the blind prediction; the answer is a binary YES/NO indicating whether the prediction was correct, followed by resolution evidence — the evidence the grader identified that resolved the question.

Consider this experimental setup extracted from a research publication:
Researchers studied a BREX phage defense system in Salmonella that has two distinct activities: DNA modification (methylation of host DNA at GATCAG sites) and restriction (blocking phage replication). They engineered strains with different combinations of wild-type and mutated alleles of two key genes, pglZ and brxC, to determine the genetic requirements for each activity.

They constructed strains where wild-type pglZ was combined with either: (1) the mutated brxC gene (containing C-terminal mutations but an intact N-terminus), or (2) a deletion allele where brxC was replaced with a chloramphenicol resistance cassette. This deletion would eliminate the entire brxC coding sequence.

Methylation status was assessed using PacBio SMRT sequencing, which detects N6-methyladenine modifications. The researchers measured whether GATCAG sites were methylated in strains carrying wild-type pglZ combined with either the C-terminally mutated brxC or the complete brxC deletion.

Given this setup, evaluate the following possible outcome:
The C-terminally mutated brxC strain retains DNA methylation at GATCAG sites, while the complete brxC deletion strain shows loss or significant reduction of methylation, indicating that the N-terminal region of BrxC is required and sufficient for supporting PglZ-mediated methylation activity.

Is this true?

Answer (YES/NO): YES